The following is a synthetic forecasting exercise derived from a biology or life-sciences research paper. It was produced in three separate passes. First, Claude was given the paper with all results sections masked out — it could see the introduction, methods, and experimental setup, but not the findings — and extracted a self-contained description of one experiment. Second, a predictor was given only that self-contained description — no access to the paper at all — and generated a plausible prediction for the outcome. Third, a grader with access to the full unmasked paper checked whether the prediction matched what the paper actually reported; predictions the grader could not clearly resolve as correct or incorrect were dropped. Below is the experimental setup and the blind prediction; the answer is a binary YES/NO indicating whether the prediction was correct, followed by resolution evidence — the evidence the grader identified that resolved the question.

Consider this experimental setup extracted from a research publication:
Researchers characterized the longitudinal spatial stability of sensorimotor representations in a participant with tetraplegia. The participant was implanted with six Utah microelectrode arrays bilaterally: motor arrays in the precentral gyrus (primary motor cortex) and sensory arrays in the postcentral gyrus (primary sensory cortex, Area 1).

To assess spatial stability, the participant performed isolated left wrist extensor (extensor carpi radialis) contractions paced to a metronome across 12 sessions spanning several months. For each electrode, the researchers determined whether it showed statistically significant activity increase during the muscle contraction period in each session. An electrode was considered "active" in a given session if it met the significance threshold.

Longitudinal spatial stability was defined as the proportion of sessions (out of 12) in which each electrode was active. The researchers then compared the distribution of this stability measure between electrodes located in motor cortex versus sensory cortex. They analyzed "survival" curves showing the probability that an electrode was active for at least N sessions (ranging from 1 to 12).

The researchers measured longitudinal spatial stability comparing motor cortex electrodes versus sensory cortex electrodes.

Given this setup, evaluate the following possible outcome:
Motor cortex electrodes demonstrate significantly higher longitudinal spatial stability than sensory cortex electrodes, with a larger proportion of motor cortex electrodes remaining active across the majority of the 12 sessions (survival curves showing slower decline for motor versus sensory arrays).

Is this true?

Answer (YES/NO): NO